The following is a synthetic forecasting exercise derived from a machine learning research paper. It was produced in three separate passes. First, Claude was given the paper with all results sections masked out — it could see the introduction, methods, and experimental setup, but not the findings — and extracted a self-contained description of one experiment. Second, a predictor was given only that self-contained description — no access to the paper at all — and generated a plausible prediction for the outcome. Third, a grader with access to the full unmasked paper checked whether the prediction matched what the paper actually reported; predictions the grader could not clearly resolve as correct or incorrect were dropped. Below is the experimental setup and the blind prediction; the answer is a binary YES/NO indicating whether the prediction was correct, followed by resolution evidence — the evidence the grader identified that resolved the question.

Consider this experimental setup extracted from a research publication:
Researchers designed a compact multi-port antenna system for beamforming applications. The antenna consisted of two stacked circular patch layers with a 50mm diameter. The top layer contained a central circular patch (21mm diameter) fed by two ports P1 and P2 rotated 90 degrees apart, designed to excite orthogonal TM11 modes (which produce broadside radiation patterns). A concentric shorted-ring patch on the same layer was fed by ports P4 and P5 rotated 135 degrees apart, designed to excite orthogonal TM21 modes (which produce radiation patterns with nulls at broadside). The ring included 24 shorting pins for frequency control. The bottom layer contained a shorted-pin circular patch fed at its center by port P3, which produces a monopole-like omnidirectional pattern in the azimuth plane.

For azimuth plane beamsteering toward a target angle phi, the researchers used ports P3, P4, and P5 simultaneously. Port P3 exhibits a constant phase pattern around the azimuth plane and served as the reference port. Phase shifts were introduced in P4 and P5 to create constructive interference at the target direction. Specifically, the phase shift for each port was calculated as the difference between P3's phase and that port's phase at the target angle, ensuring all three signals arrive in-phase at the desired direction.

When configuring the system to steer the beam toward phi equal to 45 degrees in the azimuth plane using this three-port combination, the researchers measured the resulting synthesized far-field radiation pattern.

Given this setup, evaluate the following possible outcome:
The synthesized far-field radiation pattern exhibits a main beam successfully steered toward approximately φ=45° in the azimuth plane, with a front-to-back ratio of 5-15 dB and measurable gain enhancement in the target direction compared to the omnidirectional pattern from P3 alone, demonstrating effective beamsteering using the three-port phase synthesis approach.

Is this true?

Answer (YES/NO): NO